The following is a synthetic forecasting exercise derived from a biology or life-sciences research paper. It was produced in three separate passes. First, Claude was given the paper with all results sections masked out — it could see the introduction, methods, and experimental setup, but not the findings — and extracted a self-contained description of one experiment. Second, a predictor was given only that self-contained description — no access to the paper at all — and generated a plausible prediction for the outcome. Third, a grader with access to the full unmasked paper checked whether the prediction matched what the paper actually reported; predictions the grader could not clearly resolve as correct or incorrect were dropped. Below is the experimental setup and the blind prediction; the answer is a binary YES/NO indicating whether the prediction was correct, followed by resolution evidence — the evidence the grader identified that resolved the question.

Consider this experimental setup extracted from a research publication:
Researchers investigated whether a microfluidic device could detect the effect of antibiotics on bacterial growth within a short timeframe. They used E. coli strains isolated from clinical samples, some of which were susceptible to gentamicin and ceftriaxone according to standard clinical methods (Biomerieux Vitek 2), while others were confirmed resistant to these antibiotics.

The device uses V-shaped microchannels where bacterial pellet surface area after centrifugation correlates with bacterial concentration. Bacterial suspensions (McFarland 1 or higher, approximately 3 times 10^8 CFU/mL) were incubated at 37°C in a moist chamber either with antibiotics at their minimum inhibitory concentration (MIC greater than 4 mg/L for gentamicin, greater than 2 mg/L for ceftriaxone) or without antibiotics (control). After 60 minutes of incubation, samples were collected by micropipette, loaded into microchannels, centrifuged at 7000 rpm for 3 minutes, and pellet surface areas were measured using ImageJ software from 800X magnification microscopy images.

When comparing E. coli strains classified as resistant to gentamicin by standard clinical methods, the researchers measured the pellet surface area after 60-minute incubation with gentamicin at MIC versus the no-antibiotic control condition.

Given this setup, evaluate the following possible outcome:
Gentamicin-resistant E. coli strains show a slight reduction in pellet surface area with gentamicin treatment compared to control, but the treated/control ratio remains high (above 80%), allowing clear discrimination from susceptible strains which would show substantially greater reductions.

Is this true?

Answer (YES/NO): NO